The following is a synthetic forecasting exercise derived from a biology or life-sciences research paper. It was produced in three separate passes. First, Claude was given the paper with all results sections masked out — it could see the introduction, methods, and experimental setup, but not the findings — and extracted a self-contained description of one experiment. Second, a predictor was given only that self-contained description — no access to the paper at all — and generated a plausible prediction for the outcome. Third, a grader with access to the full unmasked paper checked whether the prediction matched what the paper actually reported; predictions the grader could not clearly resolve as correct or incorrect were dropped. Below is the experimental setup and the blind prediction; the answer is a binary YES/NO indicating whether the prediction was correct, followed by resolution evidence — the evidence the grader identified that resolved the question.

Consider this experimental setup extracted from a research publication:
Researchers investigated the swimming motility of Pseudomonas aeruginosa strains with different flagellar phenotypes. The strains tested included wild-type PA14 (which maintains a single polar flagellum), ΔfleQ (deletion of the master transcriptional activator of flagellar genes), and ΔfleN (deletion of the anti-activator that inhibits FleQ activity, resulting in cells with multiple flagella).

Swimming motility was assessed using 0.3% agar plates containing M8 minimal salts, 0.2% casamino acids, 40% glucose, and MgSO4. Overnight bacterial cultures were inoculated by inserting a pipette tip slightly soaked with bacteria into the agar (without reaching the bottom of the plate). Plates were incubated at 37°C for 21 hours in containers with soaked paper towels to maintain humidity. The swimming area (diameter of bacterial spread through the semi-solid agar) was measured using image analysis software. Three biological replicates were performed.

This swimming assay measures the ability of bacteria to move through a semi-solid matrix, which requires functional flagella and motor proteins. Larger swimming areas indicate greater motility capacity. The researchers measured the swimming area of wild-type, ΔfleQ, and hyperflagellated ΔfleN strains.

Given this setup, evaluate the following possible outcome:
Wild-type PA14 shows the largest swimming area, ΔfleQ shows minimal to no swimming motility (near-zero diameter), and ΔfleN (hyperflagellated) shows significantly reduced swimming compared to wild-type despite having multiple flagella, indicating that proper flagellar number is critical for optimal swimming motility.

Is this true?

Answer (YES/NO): YES